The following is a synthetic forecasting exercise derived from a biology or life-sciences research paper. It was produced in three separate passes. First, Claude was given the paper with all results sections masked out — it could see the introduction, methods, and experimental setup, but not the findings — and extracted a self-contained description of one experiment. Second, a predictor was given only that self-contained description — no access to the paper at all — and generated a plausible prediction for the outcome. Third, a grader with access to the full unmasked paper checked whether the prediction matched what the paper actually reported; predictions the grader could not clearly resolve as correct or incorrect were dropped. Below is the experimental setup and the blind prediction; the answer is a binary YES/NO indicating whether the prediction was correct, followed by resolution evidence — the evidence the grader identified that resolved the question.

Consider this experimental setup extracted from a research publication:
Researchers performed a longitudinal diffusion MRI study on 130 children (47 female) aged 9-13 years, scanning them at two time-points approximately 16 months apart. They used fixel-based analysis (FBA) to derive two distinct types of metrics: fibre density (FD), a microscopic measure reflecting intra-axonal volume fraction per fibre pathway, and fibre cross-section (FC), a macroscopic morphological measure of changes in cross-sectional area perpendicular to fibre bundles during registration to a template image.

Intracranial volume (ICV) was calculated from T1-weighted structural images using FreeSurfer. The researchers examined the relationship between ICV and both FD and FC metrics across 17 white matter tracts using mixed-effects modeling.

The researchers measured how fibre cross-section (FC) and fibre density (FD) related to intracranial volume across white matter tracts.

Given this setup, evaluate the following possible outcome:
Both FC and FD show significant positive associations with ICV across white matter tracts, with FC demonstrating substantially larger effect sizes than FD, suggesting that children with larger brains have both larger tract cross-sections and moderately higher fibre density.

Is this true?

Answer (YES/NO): NO